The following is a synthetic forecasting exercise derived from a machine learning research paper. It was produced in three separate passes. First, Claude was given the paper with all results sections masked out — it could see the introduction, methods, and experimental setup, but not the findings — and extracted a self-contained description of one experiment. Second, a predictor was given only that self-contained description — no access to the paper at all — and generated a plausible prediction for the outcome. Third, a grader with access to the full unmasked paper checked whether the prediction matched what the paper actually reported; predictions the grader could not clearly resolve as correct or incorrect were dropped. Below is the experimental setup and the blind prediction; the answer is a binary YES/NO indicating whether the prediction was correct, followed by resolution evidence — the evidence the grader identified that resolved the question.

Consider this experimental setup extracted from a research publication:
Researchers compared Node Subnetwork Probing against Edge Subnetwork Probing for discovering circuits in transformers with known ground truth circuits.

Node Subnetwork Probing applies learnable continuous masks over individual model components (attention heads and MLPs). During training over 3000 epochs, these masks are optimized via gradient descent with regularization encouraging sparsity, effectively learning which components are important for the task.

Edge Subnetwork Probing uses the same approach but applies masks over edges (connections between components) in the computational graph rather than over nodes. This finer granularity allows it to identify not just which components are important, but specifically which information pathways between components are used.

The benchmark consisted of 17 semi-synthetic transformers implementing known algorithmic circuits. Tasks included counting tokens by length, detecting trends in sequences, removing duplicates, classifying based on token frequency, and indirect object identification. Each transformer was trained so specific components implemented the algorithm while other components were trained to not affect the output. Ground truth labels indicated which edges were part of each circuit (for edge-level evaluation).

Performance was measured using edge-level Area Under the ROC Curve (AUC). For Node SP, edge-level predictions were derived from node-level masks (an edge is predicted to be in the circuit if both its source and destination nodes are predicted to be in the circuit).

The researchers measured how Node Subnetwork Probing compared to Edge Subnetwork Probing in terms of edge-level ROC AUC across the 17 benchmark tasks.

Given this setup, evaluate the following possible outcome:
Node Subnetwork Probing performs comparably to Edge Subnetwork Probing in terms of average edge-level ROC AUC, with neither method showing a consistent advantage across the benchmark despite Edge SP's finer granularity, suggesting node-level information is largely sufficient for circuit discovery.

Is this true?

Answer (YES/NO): NO